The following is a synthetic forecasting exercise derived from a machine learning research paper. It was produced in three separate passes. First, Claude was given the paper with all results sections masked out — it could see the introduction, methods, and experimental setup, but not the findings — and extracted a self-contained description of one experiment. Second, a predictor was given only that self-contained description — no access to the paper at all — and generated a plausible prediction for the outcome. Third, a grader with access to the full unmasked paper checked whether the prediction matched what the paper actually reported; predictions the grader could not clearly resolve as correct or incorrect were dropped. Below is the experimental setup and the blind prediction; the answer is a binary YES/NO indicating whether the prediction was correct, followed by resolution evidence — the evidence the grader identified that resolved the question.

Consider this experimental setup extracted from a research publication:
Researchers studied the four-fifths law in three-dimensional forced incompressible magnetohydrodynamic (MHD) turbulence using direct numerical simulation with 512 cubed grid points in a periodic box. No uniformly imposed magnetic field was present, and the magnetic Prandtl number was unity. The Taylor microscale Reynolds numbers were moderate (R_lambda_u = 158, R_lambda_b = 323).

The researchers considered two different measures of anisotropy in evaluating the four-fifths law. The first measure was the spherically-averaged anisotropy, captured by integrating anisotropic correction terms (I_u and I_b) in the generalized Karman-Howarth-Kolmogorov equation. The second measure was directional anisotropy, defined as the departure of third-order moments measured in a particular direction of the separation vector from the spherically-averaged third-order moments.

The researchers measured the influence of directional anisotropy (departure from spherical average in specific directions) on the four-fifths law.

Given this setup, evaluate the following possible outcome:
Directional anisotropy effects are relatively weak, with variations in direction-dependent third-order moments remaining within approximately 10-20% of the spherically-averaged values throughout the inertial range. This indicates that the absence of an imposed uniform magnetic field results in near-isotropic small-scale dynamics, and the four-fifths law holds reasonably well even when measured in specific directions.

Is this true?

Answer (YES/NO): NO